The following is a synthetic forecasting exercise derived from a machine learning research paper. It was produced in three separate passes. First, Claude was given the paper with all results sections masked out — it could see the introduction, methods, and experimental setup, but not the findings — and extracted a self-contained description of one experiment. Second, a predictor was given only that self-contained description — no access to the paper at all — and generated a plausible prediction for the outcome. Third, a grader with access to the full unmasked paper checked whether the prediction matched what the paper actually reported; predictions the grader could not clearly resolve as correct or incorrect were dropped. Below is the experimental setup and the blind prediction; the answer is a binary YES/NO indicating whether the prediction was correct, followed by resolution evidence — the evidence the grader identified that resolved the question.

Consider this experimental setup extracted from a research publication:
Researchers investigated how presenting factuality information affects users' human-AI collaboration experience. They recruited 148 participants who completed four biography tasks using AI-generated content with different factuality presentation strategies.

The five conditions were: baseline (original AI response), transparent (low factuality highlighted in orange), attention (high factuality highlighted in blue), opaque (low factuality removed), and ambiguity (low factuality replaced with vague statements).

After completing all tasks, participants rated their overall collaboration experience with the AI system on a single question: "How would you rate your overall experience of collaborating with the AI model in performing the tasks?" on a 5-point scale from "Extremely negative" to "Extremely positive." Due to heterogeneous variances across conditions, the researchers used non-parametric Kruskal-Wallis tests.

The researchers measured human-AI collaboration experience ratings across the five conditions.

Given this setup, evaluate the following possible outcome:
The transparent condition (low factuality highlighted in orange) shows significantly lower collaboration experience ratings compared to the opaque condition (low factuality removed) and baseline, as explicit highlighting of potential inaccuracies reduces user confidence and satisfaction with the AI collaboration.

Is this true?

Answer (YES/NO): NO